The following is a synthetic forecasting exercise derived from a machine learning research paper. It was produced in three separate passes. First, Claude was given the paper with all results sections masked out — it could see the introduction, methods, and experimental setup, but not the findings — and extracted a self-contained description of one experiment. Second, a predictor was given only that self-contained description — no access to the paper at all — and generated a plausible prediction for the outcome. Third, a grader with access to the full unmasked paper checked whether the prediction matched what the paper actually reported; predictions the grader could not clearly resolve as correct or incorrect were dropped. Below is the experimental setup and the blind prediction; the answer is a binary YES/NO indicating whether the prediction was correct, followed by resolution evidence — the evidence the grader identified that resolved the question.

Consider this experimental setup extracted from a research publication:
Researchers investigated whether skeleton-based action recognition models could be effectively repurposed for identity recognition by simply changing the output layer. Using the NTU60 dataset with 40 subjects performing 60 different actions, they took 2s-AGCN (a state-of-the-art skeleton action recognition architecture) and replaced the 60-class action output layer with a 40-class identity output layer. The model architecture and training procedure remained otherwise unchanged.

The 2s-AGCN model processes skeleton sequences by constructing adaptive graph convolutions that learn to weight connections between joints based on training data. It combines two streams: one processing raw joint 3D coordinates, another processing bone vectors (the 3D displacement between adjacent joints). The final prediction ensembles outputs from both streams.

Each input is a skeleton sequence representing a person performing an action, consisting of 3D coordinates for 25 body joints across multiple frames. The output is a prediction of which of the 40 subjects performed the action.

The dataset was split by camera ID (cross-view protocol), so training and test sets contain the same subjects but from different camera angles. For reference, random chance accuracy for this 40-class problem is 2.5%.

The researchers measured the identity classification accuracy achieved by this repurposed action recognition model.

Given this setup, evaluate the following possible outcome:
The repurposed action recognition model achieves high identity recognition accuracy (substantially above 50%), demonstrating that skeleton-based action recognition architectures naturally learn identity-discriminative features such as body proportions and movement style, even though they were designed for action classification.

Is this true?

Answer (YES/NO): YES